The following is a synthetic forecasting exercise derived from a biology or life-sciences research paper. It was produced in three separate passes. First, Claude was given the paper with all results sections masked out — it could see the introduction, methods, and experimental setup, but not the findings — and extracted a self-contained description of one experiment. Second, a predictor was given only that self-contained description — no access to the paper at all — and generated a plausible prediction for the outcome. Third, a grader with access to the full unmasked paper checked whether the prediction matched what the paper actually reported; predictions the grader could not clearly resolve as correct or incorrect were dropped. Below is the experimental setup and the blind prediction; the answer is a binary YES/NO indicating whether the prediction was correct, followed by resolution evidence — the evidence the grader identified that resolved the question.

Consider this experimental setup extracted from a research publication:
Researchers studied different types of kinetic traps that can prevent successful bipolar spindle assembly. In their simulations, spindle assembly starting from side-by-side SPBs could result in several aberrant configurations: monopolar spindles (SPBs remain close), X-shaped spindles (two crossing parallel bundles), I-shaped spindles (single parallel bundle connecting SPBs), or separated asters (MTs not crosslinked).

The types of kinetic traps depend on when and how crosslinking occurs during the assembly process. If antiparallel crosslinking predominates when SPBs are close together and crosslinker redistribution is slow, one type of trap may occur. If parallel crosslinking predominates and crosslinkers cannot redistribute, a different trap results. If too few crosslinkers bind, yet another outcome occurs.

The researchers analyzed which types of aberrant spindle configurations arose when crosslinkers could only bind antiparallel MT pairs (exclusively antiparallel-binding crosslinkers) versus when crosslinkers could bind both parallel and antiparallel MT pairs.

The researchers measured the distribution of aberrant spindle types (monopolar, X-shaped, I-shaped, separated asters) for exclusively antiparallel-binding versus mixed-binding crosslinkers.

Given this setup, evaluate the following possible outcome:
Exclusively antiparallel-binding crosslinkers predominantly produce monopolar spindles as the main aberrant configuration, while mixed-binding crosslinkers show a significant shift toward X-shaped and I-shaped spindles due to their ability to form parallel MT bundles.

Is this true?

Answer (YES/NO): YES